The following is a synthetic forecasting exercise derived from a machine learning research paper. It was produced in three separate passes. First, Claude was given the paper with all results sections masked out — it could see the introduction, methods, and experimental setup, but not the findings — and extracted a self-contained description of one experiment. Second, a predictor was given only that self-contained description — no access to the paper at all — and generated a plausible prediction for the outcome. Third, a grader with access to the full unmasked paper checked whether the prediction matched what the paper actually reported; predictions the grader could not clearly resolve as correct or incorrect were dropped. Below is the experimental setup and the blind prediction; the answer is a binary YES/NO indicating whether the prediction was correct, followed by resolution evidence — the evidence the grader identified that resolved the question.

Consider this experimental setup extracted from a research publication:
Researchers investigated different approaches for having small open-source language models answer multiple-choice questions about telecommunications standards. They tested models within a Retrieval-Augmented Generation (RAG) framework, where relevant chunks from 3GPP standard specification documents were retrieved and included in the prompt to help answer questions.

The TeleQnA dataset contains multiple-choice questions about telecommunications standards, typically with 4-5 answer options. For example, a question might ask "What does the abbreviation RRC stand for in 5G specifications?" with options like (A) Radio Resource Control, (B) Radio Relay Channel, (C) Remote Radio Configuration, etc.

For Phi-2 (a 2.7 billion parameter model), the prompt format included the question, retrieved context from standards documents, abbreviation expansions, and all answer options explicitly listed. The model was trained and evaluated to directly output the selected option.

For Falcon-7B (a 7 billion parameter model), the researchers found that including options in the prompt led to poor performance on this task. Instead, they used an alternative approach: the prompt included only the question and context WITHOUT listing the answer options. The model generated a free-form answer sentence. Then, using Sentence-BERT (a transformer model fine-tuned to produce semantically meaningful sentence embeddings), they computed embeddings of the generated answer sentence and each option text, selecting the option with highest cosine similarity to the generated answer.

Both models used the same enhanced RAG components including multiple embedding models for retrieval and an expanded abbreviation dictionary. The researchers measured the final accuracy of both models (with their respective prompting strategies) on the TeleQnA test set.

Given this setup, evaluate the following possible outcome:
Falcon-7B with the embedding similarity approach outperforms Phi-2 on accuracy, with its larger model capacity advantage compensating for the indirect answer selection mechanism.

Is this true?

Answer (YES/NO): NO